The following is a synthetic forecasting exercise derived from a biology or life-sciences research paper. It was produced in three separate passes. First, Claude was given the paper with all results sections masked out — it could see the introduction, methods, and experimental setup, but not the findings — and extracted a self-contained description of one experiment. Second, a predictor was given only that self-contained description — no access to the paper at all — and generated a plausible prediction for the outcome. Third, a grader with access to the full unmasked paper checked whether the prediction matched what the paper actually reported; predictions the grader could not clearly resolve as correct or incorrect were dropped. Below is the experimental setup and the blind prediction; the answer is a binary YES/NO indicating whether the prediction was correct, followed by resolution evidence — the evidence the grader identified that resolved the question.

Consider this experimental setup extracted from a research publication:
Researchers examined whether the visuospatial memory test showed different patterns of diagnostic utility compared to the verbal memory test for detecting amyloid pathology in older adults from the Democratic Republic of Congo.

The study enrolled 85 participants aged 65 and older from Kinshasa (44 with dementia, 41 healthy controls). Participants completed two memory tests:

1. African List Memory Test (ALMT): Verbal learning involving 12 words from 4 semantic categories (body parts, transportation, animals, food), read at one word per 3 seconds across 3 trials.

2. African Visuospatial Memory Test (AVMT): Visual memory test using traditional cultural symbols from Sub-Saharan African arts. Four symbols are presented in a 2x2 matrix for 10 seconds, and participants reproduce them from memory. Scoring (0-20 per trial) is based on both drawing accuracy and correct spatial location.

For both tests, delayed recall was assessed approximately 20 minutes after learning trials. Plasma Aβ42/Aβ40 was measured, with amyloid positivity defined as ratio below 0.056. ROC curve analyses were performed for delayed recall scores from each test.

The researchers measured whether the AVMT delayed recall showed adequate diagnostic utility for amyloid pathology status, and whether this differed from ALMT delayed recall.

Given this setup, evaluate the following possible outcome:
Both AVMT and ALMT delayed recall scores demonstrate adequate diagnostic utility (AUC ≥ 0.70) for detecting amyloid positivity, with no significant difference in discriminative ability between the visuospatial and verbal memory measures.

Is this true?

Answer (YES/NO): NO